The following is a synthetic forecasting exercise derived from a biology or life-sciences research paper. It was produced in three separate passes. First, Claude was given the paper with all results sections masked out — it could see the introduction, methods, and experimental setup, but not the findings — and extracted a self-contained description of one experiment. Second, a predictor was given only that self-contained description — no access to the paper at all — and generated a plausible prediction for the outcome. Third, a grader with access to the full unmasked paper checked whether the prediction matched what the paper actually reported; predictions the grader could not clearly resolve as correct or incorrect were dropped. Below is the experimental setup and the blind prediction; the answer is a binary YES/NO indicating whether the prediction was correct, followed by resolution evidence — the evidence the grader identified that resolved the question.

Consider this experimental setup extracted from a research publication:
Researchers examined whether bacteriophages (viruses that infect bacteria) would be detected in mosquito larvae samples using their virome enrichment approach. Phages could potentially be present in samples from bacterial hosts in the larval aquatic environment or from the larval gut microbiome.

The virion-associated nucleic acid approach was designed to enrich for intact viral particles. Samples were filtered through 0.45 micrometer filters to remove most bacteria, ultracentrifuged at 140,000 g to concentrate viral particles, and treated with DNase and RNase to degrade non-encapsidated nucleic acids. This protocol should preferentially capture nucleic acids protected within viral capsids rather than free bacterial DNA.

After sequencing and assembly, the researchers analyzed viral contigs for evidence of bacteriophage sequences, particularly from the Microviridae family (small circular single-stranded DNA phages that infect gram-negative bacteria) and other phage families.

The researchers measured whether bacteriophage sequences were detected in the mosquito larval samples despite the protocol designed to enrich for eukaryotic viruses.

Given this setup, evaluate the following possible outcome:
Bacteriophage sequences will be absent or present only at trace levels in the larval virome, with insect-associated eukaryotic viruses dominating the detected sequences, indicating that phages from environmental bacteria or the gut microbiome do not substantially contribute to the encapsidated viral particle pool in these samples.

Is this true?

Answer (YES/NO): NO